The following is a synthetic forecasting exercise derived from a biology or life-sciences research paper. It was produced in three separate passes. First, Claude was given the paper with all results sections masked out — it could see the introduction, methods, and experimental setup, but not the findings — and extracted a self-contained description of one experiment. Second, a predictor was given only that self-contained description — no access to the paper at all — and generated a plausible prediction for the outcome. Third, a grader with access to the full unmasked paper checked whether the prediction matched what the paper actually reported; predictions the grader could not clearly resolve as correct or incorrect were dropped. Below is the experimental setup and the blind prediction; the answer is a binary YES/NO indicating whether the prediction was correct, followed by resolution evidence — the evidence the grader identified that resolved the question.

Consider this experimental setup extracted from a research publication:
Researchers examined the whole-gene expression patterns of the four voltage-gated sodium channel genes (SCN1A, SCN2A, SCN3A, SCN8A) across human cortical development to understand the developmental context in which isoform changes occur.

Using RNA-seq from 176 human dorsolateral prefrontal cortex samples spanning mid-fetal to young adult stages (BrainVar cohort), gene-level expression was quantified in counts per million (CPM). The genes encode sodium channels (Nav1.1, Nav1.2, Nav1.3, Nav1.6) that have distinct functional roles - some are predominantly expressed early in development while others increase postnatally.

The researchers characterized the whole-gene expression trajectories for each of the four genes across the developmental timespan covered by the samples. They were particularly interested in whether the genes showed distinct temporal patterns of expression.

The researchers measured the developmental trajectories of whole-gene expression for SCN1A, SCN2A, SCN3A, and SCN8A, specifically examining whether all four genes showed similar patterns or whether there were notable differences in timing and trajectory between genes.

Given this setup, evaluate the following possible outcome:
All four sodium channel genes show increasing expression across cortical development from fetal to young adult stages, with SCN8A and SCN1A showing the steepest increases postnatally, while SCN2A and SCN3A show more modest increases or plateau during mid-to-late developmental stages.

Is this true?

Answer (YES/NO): NO